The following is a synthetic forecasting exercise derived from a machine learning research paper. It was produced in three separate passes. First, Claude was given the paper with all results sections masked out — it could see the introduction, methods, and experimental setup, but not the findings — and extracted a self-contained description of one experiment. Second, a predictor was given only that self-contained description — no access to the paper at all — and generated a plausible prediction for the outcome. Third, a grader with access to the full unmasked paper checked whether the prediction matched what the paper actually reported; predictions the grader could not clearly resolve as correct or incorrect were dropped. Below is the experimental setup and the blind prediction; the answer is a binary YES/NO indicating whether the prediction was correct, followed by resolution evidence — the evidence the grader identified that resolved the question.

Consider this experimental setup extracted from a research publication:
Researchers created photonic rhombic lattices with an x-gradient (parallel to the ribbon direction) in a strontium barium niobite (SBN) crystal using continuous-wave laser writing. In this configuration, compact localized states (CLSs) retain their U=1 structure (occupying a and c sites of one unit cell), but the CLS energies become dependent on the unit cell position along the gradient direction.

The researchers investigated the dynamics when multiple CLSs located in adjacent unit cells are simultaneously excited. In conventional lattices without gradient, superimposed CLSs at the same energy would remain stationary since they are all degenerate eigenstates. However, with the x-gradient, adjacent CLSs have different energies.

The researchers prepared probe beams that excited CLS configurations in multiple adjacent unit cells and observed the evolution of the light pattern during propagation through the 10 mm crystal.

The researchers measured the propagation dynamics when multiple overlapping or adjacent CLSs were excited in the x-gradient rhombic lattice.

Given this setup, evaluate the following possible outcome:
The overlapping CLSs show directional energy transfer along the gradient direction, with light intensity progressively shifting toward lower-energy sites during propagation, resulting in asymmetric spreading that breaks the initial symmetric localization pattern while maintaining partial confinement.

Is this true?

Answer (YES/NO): NO